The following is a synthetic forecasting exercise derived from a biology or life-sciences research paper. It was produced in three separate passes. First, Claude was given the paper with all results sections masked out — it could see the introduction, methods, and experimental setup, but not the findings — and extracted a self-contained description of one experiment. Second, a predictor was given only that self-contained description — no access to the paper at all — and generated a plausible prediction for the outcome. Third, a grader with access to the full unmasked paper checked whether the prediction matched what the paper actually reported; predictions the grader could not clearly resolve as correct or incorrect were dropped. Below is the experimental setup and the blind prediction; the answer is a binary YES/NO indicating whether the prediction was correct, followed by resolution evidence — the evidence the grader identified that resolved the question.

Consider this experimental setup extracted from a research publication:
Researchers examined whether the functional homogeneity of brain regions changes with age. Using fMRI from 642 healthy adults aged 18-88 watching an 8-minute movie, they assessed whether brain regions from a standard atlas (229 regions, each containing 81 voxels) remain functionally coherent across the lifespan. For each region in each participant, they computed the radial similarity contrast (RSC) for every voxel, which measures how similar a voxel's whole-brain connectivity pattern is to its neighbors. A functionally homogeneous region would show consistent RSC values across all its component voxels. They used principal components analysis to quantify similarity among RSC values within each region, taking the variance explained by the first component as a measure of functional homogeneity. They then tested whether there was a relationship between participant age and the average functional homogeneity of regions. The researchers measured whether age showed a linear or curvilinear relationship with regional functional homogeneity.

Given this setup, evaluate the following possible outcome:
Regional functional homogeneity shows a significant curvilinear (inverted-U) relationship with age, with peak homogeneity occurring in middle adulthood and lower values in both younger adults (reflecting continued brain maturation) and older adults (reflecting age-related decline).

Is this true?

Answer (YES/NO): NO